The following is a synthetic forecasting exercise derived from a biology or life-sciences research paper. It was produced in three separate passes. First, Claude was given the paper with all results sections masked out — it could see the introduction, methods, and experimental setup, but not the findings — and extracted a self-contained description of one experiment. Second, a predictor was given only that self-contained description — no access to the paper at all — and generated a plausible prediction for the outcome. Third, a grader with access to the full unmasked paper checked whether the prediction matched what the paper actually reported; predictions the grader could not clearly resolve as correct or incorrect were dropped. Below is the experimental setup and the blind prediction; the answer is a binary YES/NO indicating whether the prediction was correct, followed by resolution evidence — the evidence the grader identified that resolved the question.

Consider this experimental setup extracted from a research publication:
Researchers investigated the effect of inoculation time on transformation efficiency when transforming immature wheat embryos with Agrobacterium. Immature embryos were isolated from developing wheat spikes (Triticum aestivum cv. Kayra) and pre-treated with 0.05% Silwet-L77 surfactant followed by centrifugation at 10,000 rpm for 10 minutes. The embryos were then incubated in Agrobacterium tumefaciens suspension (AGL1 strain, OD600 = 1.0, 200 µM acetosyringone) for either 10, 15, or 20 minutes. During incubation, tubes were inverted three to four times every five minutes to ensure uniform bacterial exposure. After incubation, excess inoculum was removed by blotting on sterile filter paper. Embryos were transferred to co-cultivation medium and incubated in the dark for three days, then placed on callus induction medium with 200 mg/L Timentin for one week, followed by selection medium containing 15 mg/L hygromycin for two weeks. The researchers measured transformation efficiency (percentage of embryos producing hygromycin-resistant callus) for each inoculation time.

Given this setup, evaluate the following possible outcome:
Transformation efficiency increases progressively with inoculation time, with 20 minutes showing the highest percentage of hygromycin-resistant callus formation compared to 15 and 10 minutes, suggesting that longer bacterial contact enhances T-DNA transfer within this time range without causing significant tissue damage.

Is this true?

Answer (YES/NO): NO